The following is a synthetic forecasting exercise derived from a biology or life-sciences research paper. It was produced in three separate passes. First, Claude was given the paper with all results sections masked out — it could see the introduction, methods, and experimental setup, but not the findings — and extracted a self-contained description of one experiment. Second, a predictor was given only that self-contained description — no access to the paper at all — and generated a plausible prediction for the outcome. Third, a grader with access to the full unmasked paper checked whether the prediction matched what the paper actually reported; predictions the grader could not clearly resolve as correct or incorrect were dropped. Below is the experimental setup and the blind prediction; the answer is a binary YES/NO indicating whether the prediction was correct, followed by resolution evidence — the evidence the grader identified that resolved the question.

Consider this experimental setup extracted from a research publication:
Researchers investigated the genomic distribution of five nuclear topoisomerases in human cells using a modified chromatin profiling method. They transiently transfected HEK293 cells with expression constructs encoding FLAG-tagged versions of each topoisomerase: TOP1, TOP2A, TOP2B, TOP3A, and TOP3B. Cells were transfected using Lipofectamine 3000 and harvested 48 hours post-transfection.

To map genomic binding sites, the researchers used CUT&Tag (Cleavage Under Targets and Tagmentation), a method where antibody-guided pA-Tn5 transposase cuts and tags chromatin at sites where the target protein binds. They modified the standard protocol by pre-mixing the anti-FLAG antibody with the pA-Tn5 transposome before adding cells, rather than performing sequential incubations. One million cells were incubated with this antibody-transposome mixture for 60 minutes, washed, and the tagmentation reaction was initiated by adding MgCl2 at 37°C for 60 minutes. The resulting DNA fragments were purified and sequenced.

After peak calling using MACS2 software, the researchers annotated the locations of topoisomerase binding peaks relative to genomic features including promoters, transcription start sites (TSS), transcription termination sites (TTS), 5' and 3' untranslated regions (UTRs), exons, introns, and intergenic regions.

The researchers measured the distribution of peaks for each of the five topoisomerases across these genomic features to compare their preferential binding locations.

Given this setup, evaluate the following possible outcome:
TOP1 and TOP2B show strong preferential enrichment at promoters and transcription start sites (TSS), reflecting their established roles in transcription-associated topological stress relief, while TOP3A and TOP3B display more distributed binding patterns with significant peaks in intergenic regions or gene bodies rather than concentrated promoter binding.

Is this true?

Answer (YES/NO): NO